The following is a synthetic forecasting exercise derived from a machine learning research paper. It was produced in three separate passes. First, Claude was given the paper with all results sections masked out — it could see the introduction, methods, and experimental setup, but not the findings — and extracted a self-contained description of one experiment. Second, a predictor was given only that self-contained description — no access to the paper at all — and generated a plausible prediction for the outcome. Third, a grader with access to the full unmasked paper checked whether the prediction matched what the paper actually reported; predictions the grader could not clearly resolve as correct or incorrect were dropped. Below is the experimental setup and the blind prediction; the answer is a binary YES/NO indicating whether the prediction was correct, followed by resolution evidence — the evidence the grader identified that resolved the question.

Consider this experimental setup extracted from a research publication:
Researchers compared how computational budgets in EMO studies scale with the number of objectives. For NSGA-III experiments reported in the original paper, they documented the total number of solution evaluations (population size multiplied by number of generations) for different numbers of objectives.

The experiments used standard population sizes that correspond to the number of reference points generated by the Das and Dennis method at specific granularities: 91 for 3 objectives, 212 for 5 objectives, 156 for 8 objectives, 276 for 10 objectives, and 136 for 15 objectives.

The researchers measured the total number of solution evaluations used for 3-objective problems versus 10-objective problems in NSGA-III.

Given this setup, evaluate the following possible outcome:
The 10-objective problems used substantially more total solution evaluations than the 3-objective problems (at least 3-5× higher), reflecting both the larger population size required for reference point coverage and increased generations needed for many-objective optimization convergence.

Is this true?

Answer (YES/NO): YES